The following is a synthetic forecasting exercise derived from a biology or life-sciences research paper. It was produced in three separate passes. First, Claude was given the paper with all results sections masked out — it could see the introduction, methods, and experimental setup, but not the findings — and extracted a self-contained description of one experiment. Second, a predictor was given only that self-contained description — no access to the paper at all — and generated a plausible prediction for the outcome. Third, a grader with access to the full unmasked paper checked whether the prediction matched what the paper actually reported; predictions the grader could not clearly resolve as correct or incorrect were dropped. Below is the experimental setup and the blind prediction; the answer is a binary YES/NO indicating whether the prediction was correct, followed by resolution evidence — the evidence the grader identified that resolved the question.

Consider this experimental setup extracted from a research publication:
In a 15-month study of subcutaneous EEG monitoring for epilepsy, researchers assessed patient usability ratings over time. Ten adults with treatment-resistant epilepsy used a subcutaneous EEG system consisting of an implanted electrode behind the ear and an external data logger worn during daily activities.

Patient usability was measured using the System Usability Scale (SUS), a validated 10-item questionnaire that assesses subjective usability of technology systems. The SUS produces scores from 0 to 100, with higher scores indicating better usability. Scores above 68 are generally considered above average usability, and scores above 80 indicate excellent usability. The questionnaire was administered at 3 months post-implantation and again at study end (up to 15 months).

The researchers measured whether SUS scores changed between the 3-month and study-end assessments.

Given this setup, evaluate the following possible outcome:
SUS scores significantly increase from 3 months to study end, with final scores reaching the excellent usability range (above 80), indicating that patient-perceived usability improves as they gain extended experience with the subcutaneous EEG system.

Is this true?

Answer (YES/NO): NO